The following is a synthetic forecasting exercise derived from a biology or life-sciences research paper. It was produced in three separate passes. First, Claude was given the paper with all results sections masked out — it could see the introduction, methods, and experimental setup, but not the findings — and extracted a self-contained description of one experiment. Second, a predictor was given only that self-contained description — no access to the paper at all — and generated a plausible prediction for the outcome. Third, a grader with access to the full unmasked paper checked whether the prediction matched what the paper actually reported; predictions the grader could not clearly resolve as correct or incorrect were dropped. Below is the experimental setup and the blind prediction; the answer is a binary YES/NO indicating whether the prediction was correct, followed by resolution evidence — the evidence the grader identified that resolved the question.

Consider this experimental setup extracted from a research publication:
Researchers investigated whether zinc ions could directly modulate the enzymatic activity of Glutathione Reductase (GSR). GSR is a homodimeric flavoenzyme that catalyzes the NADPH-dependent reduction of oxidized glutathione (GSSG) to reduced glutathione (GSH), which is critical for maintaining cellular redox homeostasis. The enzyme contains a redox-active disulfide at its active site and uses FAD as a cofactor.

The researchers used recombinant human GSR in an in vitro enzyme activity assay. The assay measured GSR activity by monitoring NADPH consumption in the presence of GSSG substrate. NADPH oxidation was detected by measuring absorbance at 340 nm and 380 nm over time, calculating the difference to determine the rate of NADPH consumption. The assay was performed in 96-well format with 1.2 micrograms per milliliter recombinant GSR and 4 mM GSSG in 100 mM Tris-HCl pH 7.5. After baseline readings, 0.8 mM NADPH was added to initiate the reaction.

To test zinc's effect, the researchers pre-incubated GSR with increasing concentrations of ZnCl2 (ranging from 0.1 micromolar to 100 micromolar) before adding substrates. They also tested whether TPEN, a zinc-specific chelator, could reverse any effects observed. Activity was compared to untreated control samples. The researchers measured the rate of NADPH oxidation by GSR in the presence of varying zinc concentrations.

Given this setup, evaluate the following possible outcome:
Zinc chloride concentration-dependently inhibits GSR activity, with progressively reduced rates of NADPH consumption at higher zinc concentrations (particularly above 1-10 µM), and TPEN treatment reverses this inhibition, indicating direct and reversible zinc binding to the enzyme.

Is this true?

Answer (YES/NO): YES